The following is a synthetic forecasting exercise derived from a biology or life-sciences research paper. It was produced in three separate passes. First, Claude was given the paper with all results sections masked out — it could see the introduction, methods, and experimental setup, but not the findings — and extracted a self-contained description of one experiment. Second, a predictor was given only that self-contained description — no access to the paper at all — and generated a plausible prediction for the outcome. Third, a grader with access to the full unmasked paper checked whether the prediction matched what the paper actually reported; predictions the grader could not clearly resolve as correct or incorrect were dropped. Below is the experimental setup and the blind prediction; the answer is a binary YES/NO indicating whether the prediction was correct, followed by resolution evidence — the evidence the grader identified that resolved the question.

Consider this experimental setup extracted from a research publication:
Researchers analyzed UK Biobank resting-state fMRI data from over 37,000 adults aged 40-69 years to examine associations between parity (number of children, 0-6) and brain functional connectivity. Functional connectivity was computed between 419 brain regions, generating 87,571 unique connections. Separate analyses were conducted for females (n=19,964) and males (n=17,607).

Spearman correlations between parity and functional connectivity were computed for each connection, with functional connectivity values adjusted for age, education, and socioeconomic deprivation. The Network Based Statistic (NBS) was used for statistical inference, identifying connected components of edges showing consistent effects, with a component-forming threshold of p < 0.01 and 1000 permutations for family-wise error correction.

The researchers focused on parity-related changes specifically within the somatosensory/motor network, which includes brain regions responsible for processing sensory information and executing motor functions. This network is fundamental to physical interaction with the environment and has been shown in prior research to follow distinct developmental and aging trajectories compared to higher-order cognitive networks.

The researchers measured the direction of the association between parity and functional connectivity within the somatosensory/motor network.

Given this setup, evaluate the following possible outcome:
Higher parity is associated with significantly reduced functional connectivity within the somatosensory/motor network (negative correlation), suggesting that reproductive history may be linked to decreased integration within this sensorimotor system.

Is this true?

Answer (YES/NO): NO